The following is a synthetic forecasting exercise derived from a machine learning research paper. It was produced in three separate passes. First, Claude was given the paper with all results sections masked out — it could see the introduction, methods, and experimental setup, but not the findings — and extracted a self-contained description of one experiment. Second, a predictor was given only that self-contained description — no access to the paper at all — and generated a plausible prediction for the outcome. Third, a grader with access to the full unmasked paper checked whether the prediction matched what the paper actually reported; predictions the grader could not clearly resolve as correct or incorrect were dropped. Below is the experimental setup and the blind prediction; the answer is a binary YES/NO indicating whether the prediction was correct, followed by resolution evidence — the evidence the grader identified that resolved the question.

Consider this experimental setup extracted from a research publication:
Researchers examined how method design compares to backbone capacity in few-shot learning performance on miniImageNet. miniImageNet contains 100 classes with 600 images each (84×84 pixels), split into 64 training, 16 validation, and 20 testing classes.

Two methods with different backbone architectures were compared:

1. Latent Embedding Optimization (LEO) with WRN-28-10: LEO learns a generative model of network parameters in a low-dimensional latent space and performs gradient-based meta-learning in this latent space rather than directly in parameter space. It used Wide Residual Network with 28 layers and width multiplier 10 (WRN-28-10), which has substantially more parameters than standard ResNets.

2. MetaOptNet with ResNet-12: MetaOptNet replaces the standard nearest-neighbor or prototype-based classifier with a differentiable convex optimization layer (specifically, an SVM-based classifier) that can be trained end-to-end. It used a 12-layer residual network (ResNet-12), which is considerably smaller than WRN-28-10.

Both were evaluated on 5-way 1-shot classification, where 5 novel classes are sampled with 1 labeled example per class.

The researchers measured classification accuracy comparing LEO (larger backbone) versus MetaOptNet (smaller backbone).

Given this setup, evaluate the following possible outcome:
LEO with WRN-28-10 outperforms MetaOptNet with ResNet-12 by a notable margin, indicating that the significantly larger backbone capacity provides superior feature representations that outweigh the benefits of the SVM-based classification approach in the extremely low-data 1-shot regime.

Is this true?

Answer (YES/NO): NO